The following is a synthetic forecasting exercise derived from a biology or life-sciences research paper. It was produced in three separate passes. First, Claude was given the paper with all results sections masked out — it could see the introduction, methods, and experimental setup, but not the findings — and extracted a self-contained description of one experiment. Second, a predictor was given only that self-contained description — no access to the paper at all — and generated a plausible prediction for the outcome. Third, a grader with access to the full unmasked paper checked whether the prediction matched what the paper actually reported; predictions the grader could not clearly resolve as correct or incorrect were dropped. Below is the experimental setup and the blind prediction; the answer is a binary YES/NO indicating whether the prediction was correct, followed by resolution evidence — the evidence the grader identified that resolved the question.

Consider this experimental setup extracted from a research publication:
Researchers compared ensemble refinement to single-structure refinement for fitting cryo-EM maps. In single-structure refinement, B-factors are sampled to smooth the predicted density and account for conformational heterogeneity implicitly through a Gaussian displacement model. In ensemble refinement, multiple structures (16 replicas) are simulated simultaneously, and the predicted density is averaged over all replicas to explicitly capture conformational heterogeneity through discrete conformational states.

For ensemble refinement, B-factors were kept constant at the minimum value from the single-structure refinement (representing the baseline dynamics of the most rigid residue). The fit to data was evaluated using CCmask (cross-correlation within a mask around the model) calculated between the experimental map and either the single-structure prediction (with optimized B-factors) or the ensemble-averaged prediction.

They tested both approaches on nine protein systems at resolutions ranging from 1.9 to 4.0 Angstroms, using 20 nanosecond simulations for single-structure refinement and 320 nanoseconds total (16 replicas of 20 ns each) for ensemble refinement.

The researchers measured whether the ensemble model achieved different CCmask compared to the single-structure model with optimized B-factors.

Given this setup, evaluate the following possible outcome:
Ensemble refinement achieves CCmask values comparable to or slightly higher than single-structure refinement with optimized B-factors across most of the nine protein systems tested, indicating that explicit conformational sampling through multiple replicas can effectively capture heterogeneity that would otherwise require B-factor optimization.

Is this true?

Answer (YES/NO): NO